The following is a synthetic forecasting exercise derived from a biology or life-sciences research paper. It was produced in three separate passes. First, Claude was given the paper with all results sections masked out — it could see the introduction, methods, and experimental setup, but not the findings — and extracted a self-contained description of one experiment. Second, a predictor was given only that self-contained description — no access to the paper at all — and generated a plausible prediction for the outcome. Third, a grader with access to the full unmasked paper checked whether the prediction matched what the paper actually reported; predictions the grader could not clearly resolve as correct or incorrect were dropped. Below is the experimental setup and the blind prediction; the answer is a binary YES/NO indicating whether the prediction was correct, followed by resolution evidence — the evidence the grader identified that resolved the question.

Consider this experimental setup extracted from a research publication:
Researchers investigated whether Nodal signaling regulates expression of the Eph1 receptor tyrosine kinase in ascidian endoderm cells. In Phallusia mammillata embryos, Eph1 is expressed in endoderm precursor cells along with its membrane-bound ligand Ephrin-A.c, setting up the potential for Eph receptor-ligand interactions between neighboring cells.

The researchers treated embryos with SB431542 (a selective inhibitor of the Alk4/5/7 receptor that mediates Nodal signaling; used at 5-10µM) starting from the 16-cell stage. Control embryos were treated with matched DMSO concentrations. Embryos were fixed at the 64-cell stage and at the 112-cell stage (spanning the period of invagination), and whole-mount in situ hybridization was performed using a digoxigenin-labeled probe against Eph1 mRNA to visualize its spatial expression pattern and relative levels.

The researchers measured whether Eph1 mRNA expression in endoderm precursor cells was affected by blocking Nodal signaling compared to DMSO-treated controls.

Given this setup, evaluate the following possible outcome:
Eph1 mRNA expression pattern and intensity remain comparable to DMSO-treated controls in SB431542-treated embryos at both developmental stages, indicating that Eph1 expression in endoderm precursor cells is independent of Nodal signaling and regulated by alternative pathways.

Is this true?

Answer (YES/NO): NO